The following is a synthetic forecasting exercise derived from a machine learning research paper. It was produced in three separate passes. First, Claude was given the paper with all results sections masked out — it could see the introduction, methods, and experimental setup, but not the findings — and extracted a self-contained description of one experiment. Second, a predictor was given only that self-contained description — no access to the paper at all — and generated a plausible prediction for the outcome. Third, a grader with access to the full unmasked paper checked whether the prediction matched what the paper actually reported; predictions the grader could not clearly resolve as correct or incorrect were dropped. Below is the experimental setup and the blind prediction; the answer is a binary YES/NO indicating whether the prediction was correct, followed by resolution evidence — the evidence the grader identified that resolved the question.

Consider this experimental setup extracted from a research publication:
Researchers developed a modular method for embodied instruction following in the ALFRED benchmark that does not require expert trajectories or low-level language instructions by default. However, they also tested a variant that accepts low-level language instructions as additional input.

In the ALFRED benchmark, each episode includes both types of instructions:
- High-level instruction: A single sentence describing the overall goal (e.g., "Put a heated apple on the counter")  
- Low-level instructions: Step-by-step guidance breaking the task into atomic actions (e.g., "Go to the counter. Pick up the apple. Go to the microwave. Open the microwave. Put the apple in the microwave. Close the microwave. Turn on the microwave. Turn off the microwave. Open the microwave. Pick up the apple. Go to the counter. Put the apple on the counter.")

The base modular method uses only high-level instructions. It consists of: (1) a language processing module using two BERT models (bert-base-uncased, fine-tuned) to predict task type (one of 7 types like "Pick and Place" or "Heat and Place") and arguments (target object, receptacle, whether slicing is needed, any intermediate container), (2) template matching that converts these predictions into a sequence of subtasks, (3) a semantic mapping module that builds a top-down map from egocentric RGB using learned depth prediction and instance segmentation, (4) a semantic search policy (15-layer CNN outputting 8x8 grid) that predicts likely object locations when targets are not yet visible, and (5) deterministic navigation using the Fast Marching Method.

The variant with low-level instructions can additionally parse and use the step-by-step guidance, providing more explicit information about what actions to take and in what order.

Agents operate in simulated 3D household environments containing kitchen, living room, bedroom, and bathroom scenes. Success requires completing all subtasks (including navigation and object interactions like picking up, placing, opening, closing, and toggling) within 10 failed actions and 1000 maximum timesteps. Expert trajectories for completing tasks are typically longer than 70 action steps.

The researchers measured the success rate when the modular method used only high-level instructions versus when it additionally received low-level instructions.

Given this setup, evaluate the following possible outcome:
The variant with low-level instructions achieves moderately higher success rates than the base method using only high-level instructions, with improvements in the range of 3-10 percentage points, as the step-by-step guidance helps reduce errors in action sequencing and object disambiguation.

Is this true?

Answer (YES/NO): NO